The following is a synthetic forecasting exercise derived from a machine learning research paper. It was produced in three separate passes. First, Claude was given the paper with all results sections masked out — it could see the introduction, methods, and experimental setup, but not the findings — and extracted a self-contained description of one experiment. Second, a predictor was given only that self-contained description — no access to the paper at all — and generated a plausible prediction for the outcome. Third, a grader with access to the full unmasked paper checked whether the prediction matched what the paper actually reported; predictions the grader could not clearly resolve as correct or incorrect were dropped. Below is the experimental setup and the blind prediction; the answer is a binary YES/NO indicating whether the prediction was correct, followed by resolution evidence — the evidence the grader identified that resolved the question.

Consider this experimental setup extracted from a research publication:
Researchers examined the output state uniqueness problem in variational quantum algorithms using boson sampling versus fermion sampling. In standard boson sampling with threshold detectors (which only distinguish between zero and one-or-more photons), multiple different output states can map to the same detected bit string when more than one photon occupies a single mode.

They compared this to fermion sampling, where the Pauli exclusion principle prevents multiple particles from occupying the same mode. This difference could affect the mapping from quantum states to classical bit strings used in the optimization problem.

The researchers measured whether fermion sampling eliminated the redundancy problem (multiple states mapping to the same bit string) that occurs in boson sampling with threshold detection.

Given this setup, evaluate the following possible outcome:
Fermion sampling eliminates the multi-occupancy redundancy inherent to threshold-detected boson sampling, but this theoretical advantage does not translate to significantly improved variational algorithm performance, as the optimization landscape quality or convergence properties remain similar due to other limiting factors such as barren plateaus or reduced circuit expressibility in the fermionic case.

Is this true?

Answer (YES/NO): NO